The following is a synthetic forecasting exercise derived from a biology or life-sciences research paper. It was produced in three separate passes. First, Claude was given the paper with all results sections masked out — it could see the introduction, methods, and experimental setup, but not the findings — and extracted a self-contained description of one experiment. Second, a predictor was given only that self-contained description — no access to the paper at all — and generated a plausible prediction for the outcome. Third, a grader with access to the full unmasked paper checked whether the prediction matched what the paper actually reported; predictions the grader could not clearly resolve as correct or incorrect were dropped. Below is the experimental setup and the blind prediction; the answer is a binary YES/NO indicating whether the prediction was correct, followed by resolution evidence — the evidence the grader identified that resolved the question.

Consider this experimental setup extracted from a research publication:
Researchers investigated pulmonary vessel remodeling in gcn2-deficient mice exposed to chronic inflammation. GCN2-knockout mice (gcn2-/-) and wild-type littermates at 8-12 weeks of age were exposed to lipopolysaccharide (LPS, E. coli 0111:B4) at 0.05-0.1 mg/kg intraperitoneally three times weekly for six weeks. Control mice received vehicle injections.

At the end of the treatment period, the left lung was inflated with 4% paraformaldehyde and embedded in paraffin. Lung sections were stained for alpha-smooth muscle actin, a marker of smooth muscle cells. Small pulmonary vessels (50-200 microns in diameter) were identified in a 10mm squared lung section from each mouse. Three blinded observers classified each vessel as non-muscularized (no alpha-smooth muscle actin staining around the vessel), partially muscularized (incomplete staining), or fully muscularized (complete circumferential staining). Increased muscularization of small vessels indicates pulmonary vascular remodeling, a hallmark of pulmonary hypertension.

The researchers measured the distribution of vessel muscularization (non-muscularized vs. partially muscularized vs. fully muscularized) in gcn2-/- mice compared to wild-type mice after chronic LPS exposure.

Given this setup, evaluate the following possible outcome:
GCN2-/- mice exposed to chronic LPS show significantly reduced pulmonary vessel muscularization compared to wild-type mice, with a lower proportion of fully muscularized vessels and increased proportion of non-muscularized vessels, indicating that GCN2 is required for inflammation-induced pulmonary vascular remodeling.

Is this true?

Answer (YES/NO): NO